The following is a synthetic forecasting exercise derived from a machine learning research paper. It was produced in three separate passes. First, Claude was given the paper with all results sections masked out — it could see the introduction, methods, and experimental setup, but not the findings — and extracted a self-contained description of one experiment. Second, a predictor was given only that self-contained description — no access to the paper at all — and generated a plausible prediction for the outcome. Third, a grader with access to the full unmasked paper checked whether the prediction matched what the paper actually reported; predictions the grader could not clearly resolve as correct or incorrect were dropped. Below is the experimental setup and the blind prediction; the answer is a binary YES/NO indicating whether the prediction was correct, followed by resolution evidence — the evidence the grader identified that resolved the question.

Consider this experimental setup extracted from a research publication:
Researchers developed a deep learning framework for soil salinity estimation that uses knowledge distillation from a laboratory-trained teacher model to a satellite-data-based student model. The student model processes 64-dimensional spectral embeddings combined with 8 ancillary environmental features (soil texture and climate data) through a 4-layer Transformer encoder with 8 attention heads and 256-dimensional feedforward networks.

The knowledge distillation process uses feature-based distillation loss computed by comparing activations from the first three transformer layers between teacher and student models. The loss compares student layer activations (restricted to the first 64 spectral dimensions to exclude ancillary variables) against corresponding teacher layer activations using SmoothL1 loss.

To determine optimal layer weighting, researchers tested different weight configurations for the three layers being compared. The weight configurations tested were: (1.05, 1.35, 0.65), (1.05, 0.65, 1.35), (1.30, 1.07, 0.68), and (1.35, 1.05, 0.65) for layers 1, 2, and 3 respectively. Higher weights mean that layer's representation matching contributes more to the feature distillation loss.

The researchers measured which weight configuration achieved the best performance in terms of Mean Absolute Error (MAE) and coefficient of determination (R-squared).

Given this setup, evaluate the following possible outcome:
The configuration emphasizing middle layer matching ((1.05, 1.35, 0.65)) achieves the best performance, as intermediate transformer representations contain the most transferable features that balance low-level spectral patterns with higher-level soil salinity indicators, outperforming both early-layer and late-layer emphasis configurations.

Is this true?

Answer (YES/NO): NO